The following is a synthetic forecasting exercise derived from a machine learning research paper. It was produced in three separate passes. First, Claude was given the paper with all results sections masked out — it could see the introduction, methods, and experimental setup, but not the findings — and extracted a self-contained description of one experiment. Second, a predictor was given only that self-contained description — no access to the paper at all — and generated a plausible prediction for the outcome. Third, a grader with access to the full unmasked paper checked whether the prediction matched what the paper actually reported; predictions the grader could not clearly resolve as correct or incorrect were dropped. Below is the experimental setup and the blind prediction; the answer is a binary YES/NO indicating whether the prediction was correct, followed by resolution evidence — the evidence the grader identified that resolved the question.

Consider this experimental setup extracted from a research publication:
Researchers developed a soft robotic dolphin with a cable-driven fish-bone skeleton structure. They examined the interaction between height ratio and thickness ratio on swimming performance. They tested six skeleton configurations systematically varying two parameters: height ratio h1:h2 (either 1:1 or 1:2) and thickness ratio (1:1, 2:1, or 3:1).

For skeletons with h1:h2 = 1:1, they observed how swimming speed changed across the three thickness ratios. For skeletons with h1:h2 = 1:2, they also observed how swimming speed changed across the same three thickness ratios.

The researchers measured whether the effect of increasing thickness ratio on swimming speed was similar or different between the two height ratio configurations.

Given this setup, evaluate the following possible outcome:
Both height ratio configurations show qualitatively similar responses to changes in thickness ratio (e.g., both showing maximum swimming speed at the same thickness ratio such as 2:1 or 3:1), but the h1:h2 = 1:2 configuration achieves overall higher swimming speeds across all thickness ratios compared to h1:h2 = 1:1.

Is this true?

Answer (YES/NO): NO